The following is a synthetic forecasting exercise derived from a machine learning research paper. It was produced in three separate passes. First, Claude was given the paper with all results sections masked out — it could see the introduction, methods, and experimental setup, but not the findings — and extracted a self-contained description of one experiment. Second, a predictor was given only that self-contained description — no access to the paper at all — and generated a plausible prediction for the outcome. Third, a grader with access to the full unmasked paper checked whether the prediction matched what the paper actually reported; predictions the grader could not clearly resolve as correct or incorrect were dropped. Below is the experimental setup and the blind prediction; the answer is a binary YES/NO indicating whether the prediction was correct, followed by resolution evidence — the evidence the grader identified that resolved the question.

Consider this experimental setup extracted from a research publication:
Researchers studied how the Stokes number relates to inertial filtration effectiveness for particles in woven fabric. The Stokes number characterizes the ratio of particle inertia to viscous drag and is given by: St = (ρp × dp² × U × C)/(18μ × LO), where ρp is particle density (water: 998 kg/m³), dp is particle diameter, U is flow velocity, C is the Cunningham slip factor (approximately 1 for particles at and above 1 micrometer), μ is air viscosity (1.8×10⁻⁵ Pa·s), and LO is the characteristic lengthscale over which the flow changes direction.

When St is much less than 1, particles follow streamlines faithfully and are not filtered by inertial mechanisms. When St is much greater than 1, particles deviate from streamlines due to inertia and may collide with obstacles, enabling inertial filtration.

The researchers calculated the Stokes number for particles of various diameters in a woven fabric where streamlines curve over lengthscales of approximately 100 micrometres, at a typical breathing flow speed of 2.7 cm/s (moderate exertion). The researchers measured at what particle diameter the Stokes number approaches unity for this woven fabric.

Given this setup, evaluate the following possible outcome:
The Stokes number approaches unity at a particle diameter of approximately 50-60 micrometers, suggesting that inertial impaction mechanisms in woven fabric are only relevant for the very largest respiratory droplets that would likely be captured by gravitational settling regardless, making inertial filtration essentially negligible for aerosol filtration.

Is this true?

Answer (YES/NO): NO